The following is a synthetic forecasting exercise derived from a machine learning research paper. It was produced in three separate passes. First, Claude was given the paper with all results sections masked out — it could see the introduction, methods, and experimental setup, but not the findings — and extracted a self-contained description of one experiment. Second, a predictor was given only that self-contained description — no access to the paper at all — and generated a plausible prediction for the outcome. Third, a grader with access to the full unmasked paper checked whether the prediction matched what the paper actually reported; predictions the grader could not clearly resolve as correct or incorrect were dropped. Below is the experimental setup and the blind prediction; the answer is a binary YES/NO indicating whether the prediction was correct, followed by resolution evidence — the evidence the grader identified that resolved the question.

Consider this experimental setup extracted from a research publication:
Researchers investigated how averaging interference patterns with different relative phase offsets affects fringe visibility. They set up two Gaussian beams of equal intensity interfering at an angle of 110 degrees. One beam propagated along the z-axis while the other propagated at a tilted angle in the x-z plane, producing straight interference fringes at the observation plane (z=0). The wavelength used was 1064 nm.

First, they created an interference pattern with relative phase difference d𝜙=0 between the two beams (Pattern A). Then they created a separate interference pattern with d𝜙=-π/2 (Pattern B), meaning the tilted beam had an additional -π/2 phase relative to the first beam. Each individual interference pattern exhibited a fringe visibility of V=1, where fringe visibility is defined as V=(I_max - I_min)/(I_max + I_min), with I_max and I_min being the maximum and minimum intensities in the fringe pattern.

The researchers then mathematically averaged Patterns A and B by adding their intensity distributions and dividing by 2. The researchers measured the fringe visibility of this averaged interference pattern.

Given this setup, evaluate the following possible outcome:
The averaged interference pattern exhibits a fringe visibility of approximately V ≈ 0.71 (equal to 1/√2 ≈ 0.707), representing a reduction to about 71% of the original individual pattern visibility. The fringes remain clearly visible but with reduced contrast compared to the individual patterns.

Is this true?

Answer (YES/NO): YES